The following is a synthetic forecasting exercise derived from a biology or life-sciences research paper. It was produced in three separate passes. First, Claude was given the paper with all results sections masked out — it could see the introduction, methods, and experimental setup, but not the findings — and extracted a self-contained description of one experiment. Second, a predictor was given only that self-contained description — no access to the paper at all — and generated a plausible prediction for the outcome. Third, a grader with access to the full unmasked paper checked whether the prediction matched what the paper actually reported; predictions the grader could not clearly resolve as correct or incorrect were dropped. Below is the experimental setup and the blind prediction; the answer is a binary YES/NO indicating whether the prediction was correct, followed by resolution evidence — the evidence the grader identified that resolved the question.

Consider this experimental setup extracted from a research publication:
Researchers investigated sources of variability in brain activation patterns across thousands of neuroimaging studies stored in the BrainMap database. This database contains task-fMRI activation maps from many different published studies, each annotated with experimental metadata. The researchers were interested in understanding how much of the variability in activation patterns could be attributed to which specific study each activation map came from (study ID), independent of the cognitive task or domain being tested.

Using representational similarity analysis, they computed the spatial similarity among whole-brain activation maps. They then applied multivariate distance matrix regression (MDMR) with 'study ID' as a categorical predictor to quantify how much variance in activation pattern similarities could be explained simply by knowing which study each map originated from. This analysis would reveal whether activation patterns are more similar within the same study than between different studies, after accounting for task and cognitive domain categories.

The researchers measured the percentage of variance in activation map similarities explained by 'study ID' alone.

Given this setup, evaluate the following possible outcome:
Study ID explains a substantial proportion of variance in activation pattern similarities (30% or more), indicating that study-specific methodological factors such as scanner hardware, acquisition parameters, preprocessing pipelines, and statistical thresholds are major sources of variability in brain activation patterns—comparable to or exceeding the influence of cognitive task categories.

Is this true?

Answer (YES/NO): YES